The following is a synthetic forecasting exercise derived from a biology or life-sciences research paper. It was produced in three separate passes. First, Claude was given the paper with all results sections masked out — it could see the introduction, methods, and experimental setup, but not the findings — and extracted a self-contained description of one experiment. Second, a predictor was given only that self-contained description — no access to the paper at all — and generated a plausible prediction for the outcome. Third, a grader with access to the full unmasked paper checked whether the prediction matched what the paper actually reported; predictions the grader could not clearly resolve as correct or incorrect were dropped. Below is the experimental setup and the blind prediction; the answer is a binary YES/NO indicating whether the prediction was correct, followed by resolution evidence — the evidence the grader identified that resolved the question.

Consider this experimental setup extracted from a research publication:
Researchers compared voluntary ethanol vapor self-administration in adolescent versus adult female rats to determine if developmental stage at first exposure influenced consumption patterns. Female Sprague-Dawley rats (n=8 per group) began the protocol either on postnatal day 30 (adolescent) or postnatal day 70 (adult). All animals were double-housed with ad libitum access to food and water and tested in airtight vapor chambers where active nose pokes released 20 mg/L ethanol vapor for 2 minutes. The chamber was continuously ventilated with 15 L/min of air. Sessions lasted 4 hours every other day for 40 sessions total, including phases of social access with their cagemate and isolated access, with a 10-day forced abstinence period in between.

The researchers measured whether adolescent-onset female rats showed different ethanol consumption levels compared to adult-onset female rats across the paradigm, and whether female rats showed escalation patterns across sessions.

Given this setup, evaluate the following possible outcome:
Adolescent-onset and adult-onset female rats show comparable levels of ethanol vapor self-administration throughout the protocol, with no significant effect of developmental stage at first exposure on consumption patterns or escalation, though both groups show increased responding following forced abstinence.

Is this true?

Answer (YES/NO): NO